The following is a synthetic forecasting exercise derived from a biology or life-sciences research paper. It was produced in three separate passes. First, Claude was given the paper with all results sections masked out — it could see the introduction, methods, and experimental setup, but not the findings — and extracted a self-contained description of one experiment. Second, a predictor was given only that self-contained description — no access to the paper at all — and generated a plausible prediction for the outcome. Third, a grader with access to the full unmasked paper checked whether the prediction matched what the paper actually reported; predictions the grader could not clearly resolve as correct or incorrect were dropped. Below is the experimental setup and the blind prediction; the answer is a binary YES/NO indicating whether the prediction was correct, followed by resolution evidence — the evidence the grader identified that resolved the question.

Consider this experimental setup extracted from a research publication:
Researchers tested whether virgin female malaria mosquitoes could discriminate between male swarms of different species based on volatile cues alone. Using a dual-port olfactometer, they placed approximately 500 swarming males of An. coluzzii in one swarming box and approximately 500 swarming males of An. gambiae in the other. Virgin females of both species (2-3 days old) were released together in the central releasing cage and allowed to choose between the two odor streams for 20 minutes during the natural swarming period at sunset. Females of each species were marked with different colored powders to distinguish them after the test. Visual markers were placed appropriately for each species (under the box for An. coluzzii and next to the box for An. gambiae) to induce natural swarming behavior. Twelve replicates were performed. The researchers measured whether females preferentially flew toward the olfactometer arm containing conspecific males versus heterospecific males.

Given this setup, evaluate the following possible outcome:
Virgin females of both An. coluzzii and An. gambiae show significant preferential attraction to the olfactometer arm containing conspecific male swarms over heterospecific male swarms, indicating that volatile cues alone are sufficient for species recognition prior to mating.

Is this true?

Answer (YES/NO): NO